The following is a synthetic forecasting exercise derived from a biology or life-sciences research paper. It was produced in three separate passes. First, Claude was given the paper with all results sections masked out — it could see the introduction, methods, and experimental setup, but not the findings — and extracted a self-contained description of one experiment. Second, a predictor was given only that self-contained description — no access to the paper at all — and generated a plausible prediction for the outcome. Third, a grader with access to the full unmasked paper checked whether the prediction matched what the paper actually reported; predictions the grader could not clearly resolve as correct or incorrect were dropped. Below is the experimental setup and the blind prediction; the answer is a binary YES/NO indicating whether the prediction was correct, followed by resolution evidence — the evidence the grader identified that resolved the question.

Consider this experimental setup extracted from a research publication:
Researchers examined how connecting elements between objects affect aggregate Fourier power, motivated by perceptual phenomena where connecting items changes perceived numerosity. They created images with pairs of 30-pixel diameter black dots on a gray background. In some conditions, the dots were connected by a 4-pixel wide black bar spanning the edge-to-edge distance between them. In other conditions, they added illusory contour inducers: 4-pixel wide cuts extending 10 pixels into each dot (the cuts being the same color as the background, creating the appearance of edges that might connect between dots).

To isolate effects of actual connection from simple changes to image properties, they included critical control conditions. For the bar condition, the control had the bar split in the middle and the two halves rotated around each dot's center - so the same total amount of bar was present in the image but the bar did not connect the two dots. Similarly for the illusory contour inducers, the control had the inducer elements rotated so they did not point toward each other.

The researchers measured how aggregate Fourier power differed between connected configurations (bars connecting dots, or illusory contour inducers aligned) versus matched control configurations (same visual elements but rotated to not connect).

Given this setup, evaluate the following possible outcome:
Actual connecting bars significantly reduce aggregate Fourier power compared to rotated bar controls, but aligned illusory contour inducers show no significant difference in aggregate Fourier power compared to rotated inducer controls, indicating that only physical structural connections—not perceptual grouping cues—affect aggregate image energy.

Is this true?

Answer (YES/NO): NO